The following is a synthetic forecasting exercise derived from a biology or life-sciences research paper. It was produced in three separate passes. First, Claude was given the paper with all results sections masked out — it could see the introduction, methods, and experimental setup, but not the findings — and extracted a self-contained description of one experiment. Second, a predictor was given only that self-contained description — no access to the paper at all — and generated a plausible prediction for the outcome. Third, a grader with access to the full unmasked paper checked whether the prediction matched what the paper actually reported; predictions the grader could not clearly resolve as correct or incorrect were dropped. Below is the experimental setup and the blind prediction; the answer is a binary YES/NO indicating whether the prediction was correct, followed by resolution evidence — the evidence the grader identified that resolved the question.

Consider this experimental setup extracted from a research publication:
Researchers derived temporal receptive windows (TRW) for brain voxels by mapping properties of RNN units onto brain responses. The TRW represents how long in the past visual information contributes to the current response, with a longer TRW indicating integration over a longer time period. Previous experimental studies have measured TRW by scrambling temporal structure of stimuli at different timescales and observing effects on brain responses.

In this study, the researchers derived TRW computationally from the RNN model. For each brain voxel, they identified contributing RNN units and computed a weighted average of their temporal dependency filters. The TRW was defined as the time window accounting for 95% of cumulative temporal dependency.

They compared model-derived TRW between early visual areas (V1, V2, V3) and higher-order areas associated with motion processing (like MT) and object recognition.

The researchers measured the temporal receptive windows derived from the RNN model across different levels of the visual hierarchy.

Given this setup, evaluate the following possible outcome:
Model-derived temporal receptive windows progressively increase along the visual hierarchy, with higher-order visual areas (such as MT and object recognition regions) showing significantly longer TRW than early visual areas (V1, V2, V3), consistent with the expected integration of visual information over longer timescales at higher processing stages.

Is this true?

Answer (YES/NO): YES